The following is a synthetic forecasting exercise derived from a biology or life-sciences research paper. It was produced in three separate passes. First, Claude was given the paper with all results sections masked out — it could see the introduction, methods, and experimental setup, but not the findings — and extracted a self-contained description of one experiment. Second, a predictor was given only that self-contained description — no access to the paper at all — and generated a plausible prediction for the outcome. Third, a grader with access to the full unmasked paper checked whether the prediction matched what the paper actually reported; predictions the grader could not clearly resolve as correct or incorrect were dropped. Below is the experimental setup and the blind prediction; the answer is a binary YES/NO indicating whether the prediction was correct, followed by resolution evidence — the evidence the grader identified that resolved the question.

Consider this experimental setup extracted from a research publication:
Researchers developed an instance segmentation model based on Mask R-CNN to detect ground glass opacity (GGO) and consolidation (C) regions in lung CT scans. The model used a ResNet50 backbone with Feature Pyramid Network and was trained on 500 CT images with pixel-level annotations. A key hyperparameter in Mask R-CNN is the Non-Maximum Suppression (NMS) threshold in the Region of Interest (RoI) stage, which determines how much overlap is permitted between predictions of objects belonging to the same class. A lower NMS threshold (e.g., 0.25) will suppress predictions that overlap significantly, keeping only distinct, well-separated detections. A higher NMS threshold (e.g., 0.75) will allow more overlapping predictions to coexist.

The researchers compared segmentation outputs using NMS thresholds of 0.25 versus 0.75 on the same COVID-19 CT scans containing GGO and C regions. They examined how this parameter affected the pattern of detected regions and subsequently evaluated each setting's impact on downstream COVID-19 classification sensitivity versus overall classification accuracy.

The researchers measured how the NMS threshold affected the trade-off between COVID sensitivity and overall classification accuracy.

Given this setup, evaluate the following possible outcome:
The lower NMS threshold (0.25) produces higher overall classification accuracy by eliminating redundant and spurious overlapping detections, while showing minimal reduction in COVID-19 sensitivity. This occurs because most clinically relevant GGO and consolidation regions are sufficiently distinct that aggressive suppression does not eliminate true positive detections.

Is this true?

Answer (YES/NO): NO